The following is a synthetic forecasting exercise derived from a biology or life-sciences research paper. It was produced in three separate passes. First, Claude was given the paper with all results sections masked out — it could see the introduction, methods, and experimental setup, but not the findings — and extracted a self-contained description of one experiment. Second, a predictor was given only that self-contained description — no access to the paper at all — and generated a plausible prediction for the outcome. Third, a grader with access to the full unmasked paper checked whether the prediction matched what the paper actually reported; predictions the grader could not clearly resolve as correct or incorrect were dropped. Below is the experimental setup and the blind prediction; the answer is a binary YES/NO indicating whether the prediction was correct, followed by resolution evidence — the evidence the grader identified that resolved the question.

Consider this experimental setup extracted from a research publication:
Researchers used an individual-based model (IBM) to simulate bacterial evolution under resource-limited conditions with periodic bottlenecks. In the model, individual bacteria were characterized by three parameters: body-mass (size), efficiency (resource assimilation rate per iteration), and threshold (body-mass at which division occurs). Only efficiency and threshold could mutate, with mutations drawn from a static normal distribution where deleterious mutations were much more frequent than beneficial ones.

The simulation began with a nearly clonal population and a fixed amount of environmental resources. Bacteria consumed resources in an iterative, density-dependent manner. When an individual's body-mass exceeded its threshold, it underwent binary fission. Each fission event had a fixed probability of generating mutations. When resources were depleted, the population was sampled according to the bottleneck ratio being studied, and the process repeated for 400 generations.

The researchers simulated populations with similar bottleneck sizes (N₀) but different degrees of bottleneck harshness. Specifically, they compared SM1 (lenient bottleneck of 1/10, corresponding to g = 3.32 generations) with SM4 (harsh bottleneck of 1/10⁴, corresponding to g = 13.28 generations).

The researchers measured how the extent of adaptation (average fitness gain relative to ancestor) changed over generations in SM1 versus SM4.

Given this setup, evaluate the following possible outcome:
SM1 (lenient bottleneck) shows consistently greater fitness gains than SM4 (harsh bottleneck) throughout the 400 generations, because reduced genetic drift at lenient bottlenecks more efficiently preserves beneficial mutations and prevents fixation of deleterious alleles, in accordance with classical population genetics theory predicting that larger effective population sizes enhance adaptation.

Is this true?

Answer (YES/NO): YES